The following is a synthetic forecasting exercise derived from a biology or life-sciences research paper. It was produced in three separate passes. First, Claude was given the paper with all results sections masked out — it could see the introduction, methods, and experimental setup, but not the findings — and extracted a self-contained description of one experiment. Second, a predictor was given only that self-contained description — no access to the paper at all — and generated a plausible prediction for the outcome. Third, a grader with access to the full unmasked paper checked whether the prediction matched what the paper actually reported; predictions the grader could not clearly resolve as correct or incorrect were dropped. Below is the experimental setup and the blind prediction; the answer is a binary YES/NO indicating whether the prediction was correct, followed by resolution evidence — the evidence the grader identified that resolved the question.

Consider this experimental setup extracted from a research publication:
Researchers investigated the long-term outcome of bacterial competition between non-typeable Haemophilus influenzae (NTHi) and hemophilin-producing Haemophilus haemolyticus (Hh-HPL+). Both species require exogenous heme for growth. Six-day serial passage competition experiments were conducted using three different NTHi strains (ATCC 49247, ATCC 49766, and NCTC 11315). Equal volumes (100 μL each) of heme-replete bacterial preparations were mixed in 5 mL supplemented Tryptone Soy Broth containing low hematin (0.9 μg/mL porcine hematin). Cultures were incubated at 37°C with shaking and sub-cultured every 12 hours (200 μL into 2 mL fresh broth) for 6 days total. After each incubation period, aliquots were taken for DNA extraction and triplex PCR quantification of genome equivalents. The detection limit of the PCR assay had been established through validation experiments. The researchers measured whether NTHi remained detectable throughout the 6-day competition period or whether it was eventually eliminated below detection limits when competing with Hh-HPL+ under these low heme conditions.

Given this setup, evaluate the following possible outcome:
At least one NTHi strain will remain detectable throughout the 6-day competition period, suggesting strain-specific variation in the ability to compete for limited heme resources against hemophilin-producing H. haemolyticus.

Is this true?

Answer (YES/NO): NO